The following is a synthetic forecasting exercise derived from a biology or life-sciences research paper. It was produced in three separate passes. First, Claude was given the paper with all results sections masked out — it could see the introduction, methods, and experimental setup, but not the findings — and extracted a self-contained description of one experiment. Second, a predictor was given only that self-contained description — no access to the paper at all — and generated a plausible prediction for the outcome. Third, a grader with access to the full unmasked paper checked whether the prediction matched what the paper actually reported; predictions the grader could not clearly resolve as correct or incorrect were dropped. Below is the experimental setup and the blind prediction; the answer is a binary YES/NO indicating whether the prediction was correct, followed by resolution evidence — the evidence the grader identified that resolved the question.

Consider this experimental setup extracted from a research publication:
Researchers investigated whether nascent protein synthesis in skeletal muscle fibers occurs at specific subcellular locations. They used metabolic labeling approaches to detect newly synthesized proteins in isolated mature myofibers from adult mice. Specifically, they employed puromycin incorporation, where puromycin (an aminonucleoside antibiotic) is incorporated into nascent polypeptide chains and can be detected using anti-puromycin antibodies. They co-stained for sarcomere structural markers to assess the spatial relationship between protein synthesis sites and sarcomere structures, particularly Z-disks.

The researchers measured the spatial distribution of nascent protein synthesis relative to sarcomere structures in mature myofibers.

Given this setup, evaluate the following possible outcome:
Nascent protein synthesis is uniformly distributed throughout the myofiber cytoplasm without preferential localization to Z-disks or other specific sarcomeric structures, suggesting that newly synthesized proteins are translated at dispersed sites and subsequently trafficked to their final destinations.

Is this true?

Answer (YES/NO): NO